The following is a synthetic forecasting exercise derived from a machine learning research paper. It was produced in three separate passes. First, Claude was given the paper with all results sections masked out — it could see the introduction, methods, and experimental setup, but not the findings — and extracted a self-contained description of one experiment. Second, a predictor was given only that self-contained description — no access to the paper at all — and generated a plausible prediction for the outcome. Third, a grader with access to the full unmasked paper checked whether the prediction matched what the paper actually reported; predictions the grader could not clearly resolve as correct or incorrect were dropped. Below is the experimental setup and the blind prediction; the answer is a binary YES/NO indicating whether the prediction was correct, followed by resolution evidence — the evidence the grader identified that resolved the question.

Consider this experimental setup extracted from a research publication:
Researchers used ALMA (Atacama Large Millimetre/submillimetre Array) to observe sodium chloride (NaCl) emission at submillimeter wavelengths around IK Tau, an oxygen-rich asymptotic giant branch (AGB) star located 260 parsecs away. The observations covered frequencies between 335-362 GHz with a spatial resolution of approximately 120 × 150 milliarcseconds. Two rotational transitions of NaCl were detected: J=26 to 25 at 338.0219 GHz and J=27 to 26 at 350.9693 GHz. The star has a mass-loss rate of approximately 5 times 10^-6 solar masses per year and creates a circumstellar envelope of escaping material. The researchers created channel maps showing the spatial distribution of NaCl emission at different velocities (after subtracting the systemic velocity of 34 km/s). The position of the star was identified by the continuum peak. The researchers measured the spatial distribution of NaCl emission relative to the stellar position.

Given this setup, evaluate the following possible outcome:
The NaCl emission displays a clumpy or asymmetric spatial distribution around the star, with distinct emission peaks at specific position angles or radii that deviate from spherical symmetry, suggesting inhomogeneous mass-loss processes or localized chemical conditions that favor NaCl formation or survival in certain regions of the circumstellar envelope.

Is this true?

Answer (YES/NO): YES